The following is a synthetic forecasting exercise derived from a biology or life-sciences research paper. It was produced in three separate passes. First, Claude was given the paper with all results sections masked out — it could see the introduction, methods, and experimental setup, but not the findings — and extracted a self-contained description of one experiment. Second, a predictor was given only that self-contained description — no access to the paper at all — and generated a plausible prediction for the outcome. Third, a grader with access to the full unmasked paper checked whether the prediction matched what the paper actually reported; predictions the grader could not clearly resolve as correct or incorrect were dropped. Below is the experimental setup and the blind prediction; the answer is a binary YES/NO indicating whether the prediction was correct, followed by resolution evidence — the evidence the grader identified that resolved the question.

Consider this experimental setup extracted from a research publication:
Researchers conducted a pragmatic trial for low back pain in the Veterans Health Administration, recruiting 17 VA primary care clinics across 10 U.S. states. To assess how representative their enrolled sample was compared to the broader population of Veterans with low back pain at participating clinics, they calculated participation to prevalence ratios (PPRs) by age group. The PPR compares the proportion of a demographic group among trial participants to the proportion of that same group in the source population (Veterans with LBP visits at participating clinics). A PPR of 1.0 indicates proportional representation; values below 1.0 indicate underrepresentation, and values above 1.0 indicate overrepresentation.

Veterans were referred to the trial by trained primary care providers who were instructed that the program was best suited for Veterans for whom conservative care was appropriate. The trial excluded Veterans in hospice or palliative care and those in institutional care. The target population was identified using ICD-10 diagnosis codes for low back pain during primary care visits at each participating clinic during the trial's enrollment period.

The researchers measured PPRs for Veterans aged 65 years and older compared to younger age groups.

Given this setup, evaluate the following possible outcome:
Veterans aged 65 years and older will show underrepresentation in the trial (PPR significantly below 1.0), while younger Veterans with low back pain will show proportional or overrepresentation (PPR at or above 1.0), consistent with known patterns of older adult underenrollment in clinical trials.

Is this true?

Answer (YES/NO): YES